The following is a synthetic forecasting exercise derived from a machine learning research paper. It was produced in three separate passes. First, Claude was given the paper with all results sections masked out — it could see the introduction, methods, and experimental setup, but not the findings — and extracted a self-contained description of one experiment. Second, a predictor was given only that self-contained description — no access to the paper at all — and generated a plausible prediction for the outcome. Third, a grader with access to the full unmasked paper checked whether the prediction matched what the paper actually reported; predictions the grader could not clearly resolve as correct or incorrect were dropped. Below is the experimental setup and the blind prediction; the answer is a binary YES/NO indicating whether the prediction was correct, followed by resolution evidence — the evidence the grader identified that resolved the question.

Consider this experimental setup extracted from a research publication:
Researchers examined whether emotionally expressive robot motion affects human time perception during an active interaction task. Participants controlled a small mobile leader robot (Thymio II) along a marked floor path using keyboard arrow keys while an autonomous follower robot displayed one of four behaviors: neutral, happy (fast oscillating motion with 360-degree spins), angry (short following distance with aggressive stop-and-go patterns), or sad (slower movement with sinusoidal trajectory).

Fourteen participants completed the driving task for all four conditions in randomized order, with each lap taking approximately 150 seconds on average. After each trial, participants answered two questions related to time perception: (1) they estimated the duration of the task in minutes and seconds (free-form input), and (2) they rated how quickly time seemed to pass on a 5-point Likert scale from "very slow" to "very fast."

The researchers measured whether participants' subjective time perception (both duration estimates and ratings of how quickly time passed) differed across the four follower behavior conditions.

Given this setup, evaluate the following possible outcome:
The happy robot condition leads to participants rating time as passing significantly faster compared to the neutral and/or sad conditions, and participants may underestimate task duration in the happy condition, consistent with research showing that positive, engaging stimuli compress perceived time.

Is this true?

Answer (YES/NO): NO